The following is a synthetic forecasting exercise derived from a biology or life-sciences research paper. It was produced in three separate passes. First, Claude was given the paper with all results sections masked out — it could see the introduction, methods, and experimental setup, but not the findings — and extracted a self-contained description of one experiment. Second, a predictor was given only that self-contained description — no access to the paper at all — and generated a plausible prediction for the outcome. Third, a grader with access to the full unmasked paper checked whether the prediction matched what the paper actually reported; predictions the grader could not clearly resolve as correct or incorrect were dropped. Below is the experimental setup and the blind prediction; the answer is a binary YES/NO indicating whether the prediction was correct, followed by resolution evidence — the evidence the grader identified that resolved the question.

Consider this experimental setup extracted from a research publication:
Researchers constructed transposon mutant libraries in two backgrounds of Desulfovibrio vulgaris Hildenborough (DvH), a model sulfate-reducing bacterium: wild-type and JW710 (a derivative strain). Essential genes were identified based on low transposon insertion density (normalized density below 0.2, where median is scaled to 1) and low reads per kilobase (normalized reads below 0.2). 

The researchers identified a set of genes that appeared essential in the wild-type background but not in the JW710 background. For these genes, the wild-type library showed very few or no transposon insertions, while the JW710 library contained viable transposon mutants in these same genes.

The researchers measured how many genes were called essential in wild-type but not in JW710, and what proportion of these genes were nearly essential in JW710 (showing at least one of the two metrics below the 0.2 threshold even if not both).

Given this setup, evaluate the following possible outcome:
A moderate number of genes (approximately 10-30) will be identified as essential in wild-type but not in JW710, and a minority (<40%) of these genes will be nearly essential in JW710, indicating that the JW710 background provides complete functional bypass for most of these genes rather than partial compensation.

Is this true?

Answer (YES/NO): NO